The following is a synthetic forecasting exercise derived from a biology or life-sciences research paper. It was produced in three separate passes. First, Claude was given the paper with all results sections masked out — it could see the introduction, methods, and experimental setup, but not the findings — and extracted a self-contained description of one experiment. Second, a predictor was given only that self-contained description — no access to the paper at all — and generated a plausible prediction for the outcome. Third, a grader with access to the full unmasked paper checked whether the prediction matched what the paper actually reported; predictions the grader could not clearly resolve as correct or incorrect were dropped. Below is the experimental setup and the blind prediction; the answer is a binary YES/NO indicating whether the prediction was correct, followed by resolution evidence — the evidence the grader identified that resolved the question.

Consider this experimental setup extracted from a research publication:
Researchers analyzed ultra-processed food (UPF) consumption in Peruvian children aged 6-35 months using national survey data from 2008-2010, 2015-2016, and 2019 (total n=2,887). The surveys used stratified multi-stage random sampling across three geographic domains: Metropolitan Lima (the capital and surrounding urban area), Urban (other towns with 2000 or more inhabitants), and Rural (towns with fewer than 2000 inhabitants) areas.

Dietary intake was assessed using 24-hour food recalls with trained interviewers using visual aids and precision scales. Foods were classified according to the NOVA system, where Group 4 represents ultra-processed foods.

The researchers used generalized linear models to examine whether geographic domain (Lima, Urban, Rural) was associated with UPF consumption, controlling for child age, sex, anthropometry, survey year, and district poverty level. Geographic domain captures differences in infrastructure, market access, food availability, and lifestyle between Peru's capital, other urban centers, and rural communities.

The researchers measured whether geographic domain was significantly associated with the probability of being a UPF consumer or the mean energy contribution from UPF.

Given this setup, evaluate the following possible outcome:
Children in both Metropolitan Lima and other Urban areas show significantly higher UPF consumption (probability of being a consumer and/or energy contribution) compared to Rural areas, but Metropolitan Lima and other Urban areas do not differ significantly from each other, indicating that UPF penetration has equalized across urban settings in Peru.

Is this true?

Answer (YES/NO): NO